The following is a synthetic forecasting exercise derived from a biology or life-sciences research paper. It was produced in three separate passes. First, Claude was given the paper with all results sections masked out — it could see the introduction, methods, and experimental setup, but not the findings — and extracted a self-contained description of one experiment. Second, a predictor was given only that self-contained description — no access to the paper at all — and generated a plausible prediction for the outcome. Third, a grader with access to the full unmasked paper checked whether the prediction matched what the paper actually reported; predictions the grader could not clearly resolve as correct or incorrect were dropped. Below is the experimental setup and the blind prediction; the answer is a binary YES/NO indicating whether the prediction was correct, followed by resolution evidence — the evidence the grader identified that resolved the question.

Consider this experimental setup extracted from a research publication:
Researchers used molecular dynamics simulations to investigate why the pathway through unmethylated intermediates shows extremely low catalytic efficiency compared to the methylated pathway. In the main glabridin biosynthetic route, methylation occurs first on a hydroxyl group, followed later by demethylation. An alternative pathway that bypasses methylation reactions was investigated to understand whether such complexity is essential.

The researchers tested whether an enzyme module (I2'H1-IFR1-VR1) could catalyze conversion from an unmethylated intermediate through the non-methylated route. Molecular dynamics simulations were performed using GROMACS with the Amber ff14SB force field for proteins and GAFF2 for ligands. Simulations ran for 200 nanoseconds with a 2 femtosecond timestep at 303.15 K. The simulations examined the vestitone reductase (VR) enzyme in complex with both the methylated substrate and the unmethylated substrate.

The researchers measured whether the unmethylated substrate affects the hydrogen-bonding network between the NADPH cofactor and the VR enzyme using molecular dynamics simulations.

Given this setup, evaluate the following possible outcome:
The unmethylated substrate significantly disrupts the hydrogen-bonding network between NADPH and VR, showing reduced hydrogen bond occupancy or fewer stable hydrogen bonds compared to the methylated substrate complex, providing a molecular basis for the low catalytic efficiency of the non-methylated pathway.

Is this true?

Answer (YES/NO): YES